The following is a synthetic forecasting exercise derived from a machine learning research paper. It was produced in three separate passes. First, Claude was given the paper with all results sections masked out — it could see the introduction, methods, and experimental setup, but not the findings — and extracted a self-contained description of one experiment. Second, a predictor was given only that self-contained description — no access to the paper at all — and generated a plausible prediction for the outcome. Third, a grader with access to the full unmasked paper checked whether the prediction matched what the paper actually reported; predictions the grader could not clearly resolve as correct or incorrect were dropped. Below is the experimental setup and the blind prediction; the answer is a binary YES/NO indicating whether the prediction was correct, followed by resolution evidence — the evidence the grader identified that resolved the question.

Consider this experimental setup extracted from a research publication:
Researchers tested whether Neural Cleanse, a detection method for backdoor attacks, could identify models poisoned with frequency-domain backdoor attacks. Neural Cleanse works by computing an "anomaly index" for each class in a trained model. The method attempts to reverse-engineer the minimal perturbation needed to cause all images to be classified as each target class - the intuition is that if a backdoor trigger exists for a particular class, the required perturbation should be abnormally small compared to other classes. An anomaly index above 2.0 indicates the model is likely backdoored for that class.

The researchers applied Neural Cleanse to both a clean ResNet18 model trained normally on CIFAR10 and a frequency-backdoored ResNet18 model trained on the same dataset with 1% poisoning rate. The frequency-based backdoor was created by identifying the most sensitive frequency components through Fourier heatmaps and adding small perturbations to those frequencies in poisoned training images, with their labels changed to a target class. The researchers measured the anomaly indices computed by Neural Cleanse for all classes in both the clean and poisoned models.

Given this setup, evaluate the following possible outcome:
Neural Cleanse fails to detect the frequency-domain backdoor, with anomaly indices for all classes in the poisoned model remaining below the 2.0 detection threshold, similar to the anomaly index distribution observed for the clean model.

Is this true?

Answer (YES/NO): YES